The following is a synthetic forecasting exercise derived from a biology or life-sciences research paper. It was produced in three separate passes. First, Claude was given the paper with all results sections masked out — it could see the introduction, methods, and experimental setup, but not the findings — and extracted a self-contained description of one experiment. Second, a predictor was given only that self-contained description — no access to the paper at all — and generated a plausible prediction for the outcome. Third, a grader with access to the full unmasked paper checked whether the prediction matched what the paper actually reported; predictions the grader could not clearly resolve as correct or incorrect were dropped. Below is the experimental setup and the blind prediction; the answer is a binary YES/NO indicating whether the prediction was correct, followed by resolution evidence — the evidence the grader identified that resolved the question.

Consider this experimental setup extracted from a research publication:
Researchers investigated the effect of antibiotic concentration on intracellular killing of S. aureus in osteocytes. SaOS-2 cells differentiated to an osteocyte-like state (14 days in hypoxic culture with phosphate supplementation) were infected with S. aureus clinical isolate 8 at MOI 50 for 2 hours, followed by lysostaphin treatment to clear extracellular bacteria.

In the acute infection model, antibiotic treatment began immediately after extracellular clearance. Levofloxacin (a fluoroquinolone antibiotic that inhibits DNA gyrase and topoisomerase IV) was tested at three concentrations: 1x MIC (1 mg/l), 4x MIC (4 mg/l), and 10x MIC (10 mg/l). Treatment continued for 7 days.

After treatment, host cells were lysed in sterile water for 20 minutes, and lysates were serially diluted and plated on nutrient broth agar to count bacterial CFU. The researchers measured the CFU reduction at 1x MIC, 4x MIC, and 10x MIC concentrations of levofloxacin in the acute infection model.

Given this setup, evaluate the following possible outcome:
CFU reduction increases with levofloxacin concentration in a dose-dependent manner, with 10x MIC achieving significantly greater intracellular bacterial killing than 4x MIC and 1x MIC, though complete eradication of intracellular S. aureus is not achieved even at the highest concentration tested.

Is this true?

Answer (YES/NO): NO